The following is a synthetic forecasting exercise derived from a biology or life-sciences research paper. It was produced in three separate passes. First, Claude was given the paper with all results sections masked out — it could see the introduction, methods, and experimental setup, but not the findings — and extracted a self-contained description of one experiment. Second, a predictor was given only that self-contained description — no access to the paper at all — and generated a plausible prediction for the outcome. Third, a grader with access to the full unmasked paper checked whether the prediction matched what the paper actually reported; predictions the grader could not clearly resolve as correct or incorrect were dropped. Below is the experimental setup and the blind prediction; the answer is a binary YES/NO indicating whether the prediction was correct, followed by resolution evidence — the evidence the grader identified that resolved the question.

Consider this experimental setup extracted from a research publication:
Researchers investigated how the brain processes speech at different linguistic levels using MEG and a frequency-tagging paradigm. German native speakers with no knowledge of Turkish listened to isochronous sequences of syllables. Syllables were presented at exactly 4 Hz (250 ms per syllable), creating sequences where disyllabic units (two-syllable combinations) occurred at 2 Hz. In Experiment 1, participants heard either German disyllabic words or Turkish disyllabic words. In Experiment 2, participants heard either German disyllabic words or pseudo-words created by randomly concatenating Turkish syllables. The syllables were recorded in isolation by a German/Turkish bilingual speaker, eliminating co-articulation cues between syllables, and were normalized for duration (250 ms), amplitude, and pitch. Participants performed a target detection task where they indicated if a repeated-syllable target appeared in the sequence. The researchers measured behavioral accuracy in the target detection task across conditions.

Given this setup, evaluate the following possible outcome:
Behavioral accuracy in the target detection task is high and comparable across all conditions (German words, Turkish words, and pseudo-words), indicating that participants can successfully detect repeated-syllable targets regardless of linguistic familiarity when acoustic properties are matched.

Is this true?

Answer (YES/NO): NO